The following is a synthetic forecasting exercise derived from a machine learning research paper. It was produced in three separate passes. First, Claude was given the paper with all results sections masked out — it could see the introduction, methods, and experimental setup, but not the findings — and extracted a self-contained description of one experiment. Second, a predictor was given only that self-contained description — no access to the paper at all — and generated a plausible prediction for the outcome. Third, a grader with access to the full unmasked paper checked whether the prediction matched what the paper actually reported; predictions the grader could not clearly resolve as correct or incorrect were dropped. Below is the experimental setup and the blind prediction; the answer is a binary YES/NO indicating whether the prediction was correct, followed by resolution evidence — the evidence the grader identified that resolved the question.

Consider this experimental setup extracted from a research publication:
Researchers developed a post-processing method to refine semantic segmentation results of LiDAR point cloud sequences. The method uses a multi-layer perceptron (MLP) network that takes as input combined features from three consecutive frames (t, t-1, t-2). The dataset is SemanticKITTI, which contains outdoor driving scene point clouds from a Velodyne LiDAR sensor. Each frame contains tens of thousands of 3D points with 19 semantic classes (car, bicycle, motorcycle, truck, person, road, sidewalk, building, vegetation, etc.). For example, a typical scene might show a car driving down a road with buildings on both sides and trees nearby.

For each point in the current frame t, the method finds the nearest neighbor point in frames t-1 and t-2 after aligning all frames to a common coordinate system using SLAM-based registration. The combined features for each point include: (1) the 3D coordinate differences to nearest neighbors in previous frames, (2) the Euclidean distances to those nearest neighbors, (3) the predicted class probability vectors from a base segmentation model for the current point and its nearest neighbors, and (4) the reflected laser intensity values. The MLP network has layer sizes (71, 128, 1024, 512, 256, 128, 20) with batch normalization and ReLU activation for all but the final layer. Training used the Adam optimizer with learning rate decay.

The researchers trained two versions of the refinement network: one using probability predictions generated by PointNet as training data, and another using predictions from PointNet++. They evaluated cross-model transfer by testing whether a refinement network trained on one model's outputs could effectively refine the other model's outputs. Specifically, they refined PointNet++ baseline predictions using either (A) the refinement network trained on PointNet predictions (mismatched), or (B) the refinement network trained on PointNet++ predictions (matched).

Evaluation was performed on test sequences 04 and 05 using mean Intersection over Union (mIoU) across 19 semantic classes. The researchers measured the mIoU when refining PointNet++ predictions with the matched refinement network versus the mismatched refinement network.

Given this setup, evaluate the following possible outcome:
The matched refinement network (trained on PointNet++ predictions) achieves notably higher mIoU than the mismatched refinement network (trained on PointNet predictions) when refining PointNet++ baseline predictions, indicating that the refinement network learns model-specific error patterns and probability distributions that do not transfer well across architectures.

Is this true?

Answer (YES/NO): YES